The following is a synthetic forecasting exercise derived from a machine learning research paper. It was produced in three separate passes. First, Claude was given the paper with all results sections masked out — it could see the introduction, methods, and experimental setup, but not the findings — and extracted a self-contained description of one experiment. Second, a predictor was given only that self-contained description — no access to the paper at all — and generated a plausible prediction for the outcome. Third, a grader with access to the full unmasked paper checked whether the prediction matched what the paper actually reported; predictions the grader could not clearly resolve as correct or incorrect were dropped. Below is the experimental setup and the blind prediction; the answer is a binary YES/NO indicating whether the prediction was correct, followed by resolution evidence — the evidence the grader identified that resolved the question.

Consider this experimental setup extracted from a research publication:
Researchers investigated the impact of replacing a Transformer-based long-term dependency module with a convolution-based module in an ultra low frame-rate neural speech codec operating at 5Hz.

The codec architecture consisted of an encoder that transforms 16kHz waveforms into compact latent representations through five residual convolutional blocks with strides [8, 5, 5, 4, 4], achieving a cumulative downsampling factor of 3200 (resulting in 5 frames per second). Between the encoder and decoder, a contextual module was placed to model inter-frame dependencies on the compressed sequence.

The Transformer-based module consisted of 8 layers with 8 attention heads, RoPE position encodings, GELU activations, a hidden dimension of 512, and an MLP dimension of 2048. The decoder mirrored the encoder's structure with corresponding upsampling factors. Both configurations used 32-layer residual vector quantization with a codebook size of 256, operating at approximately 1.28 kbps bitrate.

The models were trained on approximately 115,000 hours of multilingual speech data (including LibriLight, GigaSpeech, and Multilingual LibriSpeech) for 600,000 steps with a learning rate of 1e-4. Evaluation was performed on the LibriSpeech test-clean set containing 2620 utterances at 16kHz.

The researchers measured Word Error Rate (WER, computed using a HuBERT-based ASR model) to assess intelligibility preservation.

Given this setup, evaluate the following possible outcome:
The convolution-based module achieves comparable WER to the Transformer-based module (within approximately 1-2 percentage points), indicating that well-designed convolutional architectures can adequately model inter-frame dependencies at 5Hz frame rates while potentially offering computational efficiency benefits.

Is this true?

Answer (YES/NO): NO